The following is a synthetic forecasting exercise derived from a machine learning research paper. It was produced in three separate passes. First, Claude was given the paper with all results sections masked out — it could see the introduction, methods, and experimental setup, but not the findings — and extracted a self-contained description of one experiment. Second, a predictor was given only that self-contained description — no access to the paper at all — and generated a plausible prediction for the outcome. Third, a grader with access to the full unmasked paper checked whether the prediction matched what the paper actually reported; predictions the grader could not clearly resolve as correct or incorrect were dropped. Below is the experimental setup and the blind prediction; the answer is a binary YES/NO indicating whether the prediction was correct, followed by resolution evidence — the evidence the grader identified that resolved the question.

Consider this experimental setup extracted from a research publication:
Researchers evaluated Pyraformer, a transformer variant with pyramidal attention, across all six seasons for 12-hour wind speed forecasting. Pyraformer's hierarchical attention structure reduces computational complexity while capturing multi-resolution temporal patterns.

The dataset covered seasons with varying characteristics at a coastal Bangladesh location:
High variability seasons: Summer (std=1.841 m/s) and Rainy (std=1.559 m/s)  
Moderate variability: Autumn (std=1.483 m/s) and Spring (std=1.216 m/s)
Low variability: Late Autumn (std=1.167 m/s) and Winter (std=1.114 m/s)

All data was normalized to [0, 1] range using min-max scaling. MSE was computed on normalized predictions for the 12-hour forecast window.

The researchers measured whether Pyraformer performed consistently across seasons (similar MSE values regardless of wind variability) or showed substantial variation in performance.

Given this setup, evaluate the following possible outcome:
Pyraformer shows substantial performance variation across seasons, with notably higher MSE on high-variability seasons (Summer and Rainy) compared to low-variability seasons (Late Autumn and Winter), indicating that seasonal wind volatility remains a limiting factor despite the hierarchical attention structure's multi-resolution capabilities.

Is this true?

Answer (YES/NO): YES